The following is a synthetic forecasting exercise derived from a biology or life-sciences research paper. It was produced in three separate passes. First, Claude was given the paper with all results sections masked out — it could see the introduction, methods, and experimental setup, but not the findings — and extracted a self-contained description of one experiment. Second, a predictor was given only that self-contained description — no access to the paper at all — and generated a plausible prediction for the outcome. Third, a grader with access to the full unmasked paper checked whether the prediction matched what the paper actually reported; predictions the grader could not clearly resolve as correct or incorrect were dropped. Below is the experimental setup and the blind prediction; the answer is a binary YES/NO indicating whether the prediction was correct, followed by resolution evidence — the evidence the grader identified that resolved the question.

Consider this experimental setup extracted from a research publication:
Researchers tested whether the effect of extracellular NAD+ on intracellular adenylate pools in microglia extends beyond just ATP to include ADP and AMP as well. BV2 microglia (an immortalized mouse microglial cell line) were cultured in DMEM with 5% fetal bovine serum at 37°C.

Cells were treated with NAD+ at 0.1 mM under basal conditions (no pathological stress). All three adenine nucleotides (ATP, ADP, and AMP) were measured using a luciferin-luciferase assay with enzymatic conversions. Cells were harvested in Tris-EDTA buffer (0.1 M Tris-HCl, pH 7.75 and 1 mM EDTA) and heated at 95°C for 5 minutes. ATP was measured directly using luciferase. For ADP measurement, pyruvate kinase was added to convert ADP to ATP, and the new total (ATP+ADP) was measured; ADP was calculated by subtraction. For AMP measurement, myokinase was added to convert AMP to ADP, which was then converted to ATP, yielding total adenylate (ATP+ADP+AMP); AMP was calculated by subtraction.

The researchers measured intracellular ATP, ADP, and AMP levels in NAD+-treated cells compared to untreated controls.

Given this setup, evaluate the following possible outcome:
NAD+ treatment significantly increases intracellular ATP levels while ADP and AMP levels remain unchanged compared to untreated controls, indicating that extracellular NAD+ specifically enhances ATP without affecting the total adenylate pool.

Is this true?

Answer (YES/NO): NO